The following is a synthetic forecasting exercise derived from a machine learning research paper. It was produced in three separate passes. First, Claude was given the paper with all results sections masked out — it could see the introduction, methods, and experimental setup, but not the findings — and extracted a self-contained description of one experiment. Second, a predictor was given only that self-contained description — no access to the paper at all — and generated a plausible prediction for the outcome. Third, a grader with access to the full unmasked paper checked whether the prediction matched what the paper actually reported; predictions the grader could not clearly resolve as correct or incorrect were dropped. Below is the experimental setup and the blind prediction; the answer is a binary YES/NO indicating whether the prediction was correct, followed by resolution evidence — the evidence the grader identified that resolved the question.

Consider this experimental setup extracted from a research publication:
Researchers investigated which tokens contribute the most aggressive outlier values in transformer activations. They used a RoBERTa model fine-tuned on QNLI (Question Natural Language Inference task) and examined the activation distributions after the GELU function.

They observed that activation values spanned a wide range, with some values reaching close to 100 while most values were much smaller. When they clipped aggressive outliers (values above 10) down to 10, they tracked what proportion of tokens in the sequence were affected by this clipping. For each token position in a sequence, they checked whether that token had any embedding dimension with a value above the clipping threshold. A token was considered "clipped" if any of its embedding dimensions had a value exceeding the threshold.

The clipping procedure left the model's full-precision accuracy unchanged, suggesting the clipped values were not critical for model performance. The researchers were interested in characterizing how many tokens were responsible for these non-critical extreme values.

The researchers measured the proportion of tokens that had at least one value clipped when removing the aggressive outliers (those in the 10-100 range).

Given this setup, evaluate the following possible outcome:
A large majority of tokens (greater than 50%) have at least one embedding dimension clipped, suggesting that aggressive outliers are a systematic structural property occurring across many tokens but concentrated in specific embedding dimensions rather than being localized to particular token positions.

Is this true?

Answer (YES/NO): NO